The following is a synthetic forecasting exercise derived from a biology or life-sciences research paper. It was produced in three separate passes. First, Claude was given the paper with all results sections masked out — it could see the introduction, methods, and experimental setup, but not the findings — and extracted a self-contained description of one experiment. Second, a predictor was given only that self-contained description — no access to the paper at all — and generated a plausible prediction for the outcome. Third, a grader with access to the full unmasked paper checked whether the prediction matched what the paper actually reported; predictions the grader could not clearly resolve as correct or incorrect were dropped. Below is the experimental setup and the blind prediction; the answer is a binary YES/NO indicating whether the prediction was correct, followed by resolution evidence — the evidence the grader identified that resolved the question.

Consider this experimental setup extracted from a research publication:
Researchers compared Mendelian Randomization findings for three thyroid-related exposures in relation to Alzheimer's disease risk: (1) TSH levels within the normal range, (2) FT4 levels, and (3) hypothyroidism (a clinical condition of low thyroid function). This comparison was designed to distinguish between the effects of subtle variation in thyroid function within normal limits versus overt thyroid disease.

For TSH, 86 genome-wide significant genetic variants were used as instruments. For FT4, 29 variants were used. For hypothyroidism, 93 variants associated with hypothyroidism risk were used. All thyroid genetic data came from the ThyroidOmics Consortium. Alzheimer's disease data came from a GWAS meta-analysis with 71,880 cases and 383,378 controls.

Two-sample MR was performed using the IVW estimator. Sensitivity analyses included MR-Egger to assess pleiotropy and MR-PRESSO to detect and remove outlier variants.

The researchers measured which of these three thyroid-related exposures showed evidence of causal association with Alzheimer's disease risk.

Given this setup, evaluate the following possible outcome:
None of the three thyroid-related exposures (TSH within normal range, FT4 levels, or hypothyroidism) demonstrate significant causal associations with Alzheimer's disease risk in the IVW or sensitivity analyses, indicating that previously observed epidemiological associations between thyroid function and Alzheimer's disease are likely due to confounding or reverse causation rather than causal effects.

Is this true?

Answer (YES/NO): NO